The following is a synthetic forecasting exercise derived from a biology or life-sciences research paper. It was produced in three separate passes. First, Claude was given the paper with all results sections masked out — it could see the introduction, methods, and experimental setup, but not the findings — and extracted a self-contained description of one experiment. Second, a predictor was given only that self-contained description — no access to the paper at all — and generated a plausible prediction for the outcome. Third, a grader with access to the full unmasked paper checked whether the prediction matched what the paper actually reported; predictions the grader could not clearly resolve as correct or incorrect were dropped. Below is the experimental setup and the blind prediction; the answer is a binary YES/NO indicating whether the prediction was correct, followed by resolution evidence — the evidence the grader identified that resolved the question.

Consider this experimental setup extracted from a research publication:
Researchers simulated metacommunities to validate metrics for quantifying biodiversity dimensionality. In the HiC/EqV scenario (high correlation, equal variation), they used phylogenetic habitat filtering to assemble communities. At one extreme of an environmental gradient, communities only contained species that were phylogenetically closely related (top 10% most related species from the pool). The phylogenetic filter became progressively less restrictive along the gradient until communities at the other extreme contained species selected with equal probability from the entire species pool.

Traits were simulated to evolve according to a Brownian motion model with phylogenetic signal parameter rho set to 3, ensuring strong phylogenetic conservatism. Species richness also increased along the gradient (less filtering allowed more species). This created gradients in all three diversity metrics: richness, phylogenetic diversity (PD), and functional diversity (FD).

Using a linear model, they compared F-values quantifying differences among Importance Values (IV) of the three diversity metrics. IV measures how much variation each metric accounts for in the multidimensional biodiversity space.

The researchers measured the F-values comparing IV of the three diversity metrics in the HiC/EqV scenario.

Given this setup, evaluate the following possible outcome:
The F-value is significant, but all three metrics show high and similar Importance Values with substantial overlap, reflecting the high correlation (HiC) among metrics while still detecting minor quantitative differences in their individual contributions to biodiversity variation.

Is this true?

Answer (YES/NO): NO